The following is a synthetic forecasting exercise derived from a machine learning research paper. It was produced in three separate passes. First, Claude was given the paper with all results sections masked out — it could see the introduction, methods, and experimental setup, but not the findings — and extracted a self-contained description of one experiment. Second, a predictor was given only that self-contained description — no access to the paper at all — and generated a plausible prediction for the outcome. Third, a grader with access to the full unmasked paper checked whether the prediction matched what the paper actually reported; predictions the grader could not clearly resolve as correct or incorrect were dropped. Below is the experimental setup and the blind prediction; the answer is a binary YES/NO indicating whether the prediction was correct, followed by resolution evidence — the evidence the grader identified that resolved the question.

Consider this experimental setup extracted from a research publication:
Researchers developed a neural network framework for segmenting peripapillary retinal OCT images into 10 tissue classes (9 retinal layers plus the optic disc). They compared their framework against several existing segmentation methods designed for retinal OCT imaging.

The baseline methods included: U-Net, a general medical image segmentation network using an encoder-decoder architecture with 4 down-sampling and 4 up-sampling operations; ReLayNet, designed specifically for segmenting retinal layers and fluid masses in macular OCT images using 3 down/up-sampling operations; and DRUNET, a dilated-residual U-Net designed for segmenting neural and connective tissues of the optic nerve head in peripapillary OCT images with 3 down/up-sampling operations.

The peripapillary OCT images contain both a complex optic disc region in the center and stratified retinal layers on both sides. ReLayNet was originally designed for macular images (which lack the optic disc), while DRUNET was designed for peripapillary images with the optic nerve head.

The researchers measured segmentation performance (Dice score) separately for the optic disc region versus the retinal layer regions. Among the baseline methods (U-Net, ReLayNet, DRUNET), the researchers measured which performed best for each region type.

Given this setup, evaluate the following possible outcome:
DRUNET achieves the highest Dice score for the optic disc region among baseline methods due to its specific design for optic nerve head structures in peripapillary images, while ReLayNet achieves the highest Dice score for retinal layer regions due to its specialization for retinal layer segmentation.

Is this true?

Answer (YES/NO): NO